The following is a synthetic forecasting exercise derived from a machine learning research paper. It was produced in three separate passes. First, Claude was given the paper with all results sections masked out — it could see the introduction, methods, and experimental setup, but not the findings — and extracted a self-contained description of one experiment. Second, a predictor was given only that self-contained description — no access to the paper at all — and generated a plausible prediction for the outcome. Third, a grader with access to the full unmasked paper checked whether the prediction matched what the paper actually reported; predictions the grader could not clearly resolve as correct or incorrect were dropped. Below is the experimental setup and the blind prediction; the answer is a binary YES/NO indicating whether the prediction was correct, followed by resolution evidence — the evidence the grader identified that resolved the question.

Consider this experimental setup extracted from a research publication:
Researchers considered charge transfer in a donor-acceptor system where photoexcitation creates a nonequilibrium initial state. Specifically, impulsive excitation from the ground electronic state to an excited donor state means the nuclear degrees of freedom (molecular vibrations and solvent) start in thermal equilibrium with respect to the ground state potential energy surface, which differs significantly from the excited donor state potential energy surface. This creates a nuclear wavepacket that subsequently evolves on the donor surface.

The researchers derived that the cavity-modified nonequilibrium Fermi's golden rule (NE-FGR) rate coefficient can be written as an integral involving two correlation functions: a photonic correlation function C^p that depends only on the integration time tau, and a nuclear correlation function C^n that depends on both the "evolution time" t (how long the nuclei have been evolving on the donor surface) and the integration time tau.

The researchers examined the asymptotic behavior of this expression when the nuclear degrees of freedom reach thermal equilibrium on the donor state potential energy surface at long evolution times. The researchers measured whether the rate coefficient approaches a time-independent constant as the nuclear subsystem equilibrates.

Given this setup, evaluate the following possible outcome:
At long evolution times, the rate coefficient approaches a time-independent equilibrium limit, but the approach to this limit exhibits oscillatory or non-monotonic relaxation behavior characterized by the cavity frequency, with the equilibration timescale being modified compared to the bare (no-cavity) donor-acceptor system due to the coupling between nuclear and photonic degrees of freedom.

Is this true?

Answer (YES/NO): NO